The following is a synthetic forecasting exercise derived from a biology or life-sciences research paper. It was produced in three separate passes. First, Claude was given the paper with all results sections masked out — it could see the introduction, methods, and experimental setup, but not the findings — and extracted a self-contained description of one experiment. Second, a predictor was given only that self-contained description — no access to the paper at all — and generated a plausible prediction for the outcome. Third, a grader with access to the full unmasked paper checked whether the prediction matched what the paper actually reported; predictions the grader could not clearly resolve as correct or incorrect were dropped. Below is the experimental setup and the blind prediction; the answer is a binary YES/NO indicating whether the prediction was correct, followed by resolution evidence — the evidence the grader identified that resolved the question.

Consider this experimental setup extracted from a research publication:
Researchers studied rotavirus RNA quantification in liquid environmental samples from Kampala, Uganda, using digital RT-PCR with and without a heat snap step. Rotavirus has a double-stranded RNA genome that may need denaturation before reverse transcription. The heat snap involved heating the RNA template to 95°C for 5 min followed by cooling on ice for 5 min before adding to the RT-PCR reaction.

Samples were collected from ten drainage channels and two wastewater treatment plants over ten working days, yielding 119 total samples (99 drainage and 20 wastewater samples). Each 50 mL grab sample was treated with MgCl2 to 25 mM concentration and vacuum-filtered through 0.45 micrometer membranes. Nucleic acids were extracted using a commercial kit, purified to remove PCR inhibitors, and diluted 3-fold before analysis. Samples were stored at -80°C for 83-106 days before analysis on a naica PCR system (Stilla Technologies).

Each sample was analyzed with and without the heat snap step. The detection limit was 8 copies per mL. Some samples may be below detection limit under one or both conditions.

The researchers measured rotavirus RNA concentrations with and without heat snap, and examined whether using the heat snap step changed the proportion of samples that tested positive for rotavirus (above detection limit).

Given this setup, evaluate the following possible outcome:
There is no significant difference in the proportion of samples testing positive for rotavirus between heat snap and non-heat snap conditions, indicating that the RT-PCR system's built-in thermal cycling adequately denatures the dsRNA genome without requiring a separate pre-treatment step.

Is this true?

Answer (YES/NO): NO